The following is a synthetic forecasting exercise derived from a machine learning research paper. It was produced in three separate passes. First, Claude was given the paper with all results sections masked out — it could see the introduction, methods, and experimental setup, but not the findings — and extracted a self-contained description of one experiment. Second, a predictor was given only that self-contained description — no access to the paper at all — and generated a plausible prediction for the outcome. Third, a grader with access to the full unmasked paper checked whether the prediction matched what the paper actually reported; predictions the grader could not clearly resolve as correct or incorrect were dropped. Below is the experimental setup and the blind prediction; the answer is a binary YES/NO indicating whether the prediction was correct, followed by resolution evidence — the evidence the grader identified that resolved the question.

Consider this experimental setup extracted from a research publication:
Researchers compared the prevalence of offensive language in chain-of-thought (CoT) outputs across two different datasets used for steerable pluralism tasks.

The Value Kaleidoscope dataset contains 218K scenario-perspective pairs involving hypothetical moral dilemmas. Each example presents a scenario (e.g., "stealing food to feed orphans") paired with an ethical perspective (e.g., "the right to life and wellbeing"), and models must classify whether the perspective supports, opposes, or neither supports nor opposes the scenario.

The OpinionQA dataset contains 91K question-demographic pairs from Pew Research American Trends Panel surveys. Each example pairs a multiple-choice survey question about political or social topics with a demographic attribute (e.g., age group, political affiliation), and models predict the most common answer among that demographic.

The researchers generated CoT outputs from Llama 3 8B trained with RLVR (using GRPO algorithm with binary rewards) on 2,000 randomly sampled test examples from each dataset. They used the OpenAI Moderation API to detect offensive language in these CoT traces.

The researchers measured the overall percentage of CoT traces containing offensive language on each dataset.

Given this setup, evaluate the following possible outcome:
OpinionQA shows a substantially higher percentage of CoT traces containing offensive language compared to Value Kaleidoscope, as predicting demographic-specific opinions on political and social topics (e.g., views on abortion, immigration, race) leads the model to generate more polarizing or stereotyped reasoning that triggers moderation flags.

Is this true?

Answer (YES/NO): NO